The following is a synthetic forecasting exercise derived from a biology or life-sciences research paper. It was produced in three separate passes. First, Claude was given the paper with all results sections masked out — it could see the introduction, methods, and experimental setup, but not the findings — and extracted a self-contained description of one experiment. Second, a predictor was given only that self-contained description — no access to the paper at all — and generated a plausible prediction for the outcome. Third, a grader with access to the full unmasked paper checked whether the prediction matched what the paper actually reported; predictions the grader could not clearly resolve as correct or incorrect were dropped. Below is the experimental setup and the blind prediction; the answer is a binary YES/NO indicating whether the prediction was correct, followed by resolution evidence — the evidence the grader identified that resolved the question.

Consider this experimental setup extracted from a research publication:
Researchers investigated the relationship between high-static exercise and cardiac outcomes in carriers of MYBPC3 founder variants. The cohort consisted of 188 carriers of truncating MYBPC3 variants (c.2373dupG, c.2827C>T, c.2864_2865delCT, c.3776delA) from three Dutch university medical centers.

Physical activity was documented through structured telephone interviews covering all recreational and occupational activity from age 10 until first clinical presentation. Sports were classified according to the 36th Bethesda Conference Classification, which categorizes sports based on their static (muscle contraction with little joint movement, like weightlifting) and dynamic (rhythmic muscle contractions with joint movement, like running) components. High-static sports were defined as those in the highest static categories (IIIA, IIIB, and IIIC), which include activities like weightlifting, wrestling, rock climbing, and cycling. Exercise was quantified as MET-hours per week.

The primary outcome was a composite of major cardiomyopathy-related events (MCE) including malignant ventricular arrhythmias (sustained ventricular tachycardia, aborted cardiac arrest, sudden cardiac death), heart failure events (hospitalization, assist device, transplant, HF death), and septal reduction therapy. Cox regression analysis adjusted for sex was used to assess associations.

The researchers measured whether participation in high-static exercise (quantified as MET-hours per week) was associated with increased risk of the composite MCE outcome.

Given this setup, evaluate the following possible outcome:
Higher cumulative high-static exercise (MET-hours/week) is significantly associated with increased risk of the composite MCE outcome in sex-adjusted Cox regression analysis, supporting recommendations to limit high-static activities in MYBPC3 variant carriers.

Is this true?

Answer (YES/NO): NO